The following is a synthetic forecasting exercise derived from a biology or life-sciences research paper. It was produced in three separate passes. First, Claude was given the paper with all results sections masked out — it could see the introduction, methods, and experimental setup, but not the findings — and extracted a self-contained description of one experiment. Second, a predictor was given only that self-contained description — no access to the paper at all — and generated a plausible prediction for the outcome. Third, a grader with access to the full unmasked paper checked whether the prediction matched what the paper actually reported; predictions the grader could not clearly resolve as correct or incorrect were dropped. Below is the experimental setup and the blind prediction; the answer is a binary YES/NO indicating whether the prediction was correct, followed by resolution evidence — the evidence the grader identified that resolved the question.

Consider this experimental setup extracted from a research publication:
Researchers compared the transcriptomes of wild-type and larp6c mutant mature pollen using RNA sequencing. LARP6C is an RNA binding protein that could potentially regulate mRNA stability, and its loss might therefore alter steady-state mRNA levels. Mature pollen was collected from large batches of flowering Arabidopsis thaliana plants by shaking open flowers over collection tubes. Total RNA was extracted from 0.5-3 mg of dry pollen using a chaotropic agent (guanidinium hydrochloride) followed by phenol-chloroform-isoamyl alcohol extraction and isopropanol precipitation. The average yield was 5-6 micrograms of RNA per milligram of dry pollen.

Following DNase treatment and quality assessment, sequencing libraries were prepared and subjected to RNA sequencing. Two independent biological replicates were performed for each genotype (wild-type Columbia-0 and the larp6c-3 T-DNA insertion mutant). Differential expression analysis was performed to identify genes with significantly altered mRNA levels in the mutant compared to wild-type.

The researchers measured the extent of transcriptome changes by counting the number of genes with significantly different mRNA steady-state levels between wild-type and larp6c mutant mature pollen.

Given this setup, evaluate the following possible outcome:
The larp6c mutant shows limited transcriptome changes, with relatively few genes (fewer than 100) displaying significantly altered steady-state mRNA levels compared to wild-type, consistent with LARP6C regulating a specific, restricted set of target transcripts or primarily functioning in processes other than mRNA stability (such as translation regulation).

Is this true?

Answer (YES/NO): NO